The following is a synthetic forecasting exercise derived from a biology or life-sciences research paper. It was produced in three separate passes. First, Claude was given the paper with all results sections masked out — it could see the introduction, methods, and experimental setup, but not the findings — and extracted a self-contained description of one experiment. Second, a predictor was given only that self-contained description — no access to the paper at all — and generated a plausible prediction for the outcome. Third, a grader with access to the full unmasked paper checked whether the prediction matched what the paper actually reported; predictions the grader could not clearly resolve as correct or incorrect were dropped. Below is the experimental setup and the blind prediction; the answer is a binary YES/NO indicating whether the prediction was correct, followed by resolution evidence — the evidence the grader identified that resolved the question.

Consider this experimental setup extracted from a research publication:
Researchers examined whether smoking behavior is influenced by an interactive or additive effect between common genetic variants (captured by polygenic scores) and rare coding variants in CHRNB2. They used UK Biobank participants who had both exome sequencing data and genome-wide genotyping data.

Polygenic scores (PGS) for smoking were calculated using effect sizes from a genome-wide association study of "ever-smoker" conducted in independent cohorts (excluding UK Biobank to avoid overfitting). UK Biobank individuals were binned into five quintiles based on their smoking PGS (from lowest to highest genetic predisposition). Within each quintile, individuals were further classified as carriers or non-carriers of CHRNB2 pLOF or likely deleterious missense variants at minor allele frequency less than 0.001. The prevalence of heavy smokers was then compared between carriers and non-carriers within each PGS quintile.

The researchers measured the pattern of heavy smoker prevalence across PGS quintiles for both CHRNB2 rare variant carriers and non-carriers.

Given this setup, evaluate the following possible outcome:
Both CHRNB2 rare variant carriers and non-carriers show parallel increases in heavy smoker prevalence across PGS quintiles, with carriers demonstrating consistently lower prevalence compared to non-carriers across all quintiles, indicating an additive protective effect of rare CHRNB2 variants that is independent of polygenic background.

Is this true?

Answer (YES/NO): YES